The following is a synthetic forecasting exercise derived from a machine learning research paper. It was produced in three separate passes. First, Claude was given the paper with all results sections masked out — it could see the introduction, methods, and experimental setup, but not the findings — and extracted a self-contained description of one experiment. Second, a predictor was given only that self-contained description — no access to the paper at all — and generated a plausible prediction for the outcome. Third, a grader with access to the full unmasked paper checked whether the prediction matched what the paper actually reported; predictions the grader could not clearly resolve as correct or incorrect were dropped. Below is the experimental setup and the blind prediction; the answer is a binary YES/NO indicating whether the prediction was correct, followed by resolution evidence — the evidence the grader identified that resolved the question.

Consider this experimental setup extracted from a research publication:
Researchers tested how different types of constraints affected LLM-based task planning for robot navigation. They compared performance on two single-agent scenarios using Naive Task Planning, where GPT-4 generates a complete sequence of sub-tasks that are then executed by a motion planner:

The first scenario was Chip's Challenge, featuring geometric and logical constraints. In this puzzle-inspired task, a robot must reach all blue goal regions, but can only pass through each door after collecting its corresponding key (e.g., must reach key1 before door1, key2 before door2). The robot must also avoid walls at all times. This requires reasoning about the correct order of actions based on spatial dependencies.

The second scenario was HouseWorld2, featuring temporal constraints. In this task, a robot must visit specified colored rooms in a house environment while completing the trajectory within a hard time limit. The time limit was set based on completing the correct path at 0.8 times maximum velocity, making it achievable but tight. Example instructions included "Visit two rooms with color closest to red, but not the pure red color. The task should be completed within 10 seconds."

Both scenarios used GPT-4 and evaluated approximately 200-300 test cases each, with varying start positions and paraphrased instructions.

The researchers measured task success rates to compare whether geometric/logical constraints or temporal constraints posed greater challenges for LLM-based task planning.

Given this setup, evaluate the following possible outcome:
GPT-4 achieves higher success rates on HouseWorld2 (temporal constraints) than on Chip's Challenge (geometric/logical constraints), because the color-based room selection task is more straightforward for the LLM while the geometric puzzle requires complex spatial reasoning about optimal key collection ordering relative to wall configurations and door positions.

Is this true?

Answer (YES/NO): YES